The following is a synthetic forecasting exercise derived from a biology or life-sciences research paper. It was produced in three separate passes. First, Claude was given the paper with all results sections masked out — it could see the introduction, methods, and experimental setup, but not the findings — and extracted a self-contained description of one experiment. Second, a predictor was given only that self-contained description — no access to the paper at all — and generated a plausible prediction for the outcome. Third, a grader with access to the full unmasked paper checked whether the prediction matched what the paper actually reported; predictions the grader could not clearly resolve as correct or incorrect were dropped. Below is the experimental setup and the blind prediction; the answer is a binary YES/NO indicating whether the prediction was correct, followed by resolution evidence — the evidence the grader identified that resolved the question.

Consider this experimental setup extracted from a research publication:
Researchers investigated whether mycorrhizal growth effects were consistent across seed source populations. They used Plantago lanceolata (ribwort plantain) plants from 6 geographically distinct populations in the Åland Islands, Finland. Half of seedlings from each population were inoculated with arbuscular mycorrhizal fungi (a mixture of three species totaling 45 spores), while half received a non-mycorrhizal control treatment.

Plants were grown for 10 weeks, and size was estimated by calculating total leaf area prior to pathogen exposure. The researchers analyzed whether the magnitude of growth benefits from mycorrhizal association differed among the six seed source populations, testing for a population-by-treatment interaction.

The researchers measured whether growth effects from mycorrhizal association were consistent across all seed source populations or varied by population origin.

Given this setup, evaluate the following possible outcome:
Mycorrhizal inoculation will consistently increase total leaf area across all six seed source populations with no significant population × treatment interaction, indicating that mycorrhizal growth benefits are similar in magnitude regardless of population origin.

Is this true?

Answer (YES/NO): NO